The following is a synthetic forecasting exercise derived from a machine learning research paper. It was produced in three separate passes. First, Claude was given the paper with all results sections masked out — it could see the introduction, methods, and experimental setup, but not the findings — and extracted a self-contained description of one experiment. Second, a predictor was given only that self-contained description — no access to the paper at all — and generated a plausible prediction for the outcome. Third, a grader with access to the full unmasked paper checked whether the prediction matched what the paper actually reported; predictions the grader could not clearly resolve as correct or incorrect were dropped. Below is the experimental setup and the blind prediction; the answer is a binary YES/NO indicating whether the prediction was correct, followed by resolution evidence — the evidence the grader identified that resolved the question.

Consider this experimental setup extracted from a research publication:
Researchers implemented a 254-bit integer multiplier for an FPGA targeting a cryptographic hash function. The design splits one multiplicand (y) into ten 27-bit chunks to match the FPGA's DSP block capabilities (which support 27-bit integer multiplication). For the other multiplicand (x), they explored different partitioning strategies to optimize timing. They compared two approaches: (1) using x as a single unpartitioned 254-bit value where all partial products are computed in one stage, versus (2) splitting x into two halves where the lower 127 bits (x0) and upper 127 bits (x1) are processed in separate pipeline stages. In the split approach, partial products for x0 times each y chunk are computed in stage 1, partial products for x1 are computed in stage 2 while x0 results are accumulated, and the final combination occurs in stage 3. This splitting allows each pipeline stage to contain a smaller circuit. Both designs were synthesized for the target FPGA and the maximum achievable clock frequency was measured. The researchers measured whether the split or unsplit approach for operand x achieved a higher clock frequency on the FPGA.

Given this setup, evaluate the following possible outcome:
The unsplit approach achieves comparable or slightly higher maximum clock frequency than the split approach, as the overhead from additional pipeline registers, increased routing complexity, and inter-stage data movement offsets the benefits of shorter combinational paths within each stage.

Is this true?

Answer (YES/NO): NO